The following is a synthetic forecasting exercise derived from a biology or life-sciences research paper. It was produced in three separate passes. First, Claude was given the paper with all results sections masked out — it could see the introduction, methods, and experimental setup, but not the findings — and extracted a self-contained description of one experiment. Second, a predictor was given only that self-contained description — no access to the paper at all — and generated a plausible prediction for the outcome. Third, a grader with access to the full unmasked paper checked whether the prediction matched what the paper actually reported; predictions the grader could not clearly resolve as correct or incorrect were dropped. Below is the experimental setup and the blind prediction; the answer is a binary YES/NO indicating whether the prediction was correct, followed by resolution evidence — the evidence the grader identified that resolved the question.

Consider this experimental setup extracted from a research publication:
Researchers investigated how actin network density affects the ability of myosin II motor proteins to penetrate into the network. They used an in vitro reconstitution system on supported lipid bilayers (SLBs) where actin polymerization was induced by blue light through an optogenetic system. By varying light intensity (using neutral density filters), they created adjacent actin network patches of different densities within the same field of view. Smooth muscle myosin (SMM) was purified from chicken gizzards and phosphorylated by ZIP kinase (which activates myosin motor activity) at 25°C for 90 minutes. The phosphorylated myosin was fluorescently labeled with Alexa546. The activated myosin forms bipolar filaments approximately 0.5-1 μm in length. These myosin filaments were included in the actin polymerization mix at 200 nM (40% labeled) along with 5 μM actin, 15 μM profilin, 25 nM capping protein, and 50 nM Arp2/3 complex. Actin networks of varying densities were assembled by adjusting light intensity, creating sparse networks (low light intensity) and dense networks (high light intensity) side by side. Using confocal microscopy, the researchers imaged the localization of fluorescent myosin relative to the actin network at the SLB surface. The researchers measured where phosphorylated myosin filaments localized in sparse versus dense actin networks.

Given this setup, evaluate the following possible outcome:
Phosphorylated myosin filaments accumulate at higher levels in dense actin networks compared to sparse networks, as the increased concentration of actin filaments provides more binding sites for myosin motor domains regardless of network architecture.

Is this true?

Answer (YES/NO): NO